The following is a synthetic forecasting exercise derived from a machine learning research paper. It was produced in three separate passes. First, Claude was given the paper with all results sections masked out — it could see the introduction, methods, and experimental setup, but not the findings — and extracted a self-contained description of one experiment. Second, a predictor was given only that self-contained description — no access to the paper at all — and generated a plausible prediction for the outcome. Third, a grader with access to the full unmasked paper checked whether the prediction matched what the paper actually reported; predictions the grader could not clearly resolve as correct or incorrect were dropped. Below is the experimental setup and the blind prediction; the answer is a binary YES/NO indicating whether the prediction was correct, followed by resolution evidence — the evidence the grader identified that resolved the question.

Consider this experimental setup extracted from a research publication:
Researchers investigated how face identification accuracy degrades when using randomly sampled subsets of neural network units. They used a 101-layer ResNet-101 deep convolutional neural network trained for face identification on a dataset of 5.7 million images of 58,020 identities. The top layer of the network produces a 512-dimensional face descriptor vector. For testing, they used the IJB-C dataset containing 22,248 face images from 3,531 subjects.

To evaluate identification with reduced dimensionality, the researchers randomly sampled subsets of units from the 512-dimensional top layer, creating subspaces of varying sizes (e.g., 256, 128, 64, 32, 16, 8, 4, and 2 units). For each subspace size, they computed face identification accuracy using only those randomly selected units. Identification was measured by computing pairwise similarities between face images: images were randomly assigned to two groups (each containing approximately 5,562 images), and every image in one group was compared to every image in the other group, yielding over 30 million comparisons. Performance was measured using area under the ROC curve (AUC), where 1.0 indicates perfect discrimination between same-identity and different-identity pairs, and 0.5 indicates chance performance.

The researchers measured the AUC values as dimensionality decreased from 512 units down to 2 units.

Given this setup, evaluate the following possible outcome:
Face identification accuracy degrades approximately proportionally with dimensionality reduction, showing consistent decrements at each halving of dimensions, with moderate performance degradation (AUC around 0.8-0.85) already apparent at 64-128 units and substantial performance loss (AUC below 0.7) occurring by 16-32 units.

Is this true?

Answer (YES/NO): NO